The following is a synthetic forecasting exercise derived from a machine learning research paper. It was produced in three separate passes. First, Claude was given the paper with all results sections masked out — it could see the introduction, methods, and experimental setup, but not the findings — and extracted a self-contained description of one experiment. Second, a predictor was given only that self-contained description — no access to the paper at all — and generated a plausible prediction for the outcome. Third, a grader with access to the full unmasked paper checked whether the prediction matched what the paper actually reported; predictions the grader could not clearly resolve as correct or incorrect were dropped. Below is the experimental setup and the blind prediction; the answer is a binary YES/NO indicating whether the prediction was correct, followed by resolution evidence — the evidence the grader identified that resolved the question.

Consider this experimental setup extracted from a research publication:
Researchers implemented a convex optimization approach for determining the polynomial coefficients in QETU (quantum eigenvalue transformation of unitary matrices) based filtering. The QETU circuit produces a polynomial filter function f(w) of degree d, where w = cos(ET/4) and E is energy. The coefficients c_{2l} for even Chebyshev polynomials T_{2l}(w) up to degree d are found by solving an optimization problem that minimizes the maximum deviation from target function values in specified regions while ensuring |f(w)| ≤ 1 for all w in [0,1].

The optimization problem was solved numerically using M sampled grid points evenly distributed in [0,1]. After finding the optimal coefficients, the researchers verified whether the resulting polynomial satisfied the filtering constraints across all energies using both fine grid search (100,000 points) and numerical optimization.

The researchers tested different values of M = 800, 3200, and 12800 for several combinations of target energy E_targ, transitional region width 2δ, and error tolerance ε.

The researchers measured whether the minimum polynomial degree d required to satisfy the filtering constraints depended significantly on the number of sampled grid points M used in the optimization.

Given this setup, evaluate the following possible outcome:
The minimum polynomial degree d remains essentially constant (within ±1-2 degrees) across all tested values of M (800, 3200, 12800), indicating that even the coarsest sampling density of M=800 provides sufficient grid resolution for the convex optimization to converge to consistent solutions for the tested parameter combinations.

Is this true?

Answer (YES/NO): NO